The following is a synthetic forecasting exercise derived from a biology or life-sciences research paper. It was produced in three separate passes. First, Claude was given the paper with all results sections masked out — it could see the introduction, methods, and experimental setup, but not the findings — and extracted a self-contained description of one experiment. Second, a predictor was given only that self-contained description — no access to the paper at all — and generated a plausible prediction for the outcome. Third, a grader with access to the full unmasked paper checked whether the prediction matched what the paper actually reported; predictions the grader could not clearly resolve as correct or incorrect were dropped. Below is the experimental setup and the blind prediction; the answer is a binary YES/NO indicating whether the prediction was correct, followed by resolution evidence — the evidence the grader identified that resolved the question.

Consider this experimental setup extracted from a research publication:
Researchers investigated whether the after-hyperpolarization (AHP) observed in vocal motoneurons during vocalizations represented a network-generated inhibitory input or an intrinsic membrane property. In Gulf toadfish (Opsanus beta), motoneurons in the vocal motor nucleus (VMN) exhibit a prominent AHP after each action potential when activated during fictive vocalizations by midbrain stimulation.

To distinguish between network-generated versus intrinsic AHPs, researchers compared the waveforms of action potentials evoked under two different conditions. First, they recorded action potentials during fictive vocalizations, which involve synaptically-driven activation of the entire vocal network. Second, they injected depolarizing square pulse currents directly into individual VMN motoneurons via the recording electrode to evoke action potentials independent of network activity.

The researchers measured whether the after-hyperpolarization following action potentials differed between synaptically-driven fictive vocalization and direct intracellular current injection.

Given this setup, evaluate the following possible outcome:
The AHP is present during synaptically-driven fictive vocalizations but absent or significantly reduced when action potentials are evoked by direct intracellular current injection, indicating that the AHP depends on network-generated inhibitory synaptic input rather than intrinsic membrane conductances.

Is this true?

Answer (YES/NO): YES